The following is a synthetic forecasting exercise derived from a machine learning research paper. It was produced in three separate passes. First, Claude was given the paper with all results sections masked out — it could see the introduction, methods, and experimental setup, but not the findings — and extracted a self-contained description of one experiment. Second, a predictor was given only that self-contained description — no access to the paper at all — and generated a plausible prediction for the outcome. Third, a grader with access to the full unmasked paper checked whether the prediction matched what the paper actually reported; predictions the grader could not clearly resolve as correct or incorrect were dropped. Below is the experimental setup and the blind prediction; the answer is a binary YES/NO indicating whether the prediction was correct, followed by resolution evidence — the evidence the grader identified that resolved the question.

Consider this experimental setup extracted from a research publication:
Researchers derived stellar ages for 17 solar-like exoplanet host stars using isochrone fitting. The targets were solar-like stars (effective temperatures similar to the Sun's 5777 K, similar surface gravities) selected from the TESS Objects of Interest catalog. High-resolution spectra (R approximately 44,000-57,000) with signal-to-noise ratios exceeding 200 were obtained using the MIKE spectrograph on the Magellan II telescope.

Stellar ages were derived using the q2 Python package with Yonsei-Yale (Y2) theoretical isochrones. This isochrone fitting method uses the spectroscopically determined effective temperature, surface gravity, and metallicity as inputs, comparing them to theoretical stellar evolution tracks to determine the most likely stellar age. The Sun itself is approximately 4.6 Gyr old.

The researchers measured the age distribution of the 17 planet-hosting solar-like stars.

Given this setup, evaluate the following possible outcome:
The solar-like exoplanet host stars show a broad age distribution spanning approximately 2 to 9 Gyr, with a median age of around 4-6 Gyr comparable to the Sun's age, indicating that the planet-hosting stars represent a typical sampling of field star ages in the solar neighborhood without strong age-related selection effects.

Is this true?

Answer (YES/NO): NO